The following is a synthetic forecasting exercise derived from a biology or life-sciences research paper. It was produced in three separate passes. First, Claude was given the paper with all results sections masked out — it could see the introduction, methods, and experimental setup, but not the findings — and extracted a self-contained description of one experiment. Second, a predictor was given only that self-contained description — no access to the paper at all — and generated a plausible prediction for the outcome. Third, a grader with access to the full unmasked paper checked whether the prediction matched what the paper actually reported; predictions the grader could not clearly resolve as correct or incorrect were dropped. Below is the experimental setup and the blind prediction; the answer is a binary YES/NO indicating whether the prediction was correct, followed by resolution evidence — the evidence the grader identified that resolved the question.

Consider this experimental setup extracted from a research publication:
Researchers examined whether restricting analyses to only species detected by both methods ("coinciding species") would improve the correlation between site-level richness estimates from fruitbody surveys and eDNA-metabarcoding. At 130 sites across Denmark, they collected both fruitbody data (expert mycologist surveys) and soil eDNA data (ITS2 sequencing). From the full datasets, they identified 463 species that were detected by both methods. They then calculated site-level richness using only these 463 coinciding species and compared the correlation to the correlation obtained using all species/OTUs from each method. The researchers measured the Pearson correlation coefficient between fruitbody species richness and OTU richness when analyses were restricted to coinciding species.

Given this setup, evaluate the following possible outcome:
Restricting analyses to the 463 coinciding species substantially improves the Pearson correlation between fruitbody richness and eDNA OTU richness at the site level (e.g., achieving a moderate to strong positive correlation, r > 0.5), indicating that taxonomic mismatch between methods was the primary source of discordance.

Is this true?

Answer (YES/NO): YES